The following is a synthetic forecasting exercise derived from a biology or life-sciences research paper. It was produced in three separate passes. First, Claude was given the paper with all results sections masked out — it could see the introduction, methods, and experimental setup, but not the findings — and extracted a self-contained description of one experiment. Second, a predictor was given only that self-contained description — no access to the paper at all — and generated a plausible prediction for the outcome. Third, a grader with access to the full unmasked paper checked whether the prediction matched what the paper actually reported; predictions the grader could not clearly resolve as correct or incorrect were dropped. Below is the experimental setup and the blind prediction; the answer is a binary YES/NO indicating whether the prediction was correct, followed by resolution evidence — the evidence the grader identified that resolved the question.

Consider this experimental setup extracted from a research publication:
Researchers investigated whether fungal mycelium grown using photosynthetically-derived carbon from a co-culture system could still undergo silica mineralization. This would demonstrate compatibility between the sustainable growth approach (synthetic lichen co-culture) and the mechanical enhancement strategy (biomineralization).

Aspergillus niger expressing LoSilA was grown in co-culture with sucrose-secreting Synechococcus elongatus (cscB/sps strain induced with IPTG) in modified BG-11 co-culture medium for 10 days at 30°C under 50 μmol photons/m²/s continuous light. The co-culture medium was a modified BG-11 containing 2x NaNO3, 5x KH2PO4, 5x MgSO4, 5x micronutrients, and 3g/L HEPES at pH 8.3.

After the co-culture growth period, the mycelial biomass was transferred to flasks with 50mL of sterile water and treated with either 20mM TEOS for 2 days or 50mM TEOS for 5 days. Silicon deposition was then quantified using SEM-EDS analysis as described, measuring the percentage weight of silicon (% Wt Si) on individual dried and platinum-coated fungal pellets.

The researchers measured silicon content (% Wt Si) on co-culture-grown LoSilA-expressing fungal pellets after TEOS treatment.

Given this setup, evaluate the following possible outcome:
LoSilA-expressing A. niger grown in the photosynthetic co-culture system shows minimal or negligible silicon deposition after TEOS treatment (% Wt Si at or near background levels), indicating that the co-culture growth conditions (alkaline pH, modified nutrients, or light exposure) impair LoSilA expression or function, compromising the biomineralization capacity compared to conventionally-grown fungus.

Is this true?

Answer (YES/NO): NO